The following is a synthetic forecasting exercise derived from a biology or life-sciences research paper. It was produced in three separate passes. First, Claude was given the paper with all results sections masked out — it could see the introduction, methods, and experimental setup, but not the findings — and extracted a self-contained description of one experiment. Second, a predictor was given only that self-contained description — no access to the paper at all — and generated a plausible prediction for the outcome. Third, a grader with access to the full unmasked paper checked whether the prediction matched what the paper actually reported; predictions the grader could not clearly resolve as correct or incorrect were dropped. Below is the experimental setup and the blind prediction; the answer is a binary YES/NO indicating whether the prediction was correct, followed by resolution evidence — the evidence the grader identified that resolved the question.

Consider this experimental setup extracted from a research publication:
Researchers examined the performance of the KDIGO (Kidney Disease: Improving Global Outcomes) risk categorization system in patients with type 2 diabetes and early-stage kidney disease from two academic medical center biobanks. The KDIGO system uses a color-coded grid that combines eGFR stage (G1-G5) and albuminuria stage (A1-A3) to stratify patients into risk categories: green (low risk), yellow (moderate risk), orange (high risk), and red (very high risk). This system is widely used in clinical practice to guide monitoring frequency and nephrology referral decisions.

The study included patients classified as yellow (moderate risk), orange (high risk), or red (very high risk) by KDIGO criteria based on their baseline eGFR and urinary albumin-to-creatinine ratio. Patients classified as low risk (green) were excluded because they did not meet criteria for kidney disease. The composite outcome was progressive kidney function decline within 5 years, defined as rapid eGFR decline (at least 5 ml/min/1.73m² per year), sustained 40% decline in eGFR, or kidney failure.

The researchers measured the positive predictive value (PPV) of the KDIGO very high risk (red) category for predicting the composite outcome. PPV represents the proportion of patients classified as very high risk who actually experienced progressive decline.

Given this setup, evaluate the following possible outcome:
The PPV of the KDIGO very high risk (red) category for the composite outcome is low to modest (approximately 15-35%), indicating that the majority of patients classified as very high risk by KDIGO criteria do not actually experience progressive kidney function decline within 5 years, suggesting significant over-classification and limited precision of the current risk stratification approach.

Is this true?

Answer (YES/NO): NO